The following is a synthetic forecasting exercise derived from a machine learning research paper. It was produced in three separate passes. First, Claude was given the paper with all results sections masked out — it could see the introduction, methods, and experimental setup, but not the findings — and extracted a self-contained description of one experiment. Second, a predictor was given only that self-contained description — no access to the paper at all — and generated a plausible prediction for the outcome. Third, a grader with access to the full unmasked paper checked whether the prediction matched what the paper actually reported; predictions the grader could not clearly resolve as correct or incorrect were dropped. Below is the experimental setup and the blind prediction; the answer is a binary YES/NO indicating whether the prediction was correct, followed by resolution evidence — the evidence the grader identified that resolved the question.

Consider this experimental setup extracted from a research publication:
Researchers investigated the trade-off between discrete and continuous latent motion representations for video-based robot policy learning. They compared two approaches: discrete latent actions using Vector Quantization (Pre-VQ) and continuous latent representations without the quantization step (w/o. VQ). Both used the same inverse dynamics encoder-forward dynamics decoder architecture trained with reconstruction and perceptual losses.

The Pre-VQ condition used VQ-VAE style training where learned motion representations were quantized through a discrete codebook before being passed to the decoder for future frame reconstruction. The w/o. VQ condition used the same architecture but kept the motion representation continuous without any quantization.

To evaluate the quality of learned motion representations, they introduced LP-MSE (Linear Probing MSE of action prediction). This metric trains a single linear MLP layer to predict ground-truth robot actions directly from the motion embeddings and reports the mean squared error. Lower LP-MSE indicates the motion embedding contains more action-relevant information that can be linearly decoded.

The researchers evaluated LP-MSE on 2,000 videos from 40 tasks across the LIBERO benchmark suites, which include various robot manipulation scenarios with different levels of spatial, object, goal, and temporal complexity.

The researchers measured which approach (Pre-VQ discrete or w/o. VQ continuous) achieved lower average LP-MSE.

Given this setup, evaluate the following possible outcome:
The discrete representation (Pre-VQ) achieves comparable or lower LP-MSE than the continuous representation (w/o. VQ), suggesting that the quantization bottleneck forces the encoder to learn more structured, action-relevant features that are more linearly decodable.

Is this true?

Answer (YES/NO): NO